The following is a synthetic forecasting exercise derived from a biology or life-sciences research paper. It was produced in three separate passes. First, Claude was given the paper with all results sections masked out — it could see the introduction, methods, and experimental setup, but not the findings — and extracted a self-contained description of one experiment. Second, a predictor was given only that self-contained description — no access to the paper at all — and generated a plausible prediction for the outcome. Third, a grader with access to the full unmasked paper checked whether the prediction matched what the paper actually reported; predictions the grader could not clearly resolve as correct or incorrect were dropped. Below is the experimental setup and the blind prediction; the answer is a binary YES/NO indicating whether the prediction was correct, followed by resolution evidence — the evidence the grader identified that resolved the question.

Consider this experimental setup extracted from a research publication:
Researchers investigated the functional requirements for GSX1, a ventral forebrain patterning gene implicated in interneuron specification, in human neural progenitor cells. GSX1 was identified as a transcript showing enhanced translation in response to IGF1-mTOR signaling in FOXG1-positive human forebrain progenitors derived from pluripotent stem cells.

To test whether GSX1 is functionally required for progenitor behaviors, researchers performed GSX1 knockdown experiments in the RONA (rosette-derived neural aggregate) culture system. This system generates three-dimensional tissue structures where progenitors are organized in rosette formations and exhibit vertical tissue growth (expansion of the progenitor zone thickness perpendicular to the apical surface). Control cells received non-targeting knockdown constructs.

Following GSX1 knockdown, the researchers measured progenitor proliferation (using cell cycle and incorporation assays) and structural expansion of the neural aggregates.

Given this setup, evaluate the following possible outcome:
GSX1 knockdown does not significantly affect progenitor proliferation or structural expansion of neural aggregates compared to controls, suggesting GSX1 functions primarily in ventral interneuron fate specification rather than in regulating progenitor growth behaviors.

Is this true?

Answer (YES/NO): NO